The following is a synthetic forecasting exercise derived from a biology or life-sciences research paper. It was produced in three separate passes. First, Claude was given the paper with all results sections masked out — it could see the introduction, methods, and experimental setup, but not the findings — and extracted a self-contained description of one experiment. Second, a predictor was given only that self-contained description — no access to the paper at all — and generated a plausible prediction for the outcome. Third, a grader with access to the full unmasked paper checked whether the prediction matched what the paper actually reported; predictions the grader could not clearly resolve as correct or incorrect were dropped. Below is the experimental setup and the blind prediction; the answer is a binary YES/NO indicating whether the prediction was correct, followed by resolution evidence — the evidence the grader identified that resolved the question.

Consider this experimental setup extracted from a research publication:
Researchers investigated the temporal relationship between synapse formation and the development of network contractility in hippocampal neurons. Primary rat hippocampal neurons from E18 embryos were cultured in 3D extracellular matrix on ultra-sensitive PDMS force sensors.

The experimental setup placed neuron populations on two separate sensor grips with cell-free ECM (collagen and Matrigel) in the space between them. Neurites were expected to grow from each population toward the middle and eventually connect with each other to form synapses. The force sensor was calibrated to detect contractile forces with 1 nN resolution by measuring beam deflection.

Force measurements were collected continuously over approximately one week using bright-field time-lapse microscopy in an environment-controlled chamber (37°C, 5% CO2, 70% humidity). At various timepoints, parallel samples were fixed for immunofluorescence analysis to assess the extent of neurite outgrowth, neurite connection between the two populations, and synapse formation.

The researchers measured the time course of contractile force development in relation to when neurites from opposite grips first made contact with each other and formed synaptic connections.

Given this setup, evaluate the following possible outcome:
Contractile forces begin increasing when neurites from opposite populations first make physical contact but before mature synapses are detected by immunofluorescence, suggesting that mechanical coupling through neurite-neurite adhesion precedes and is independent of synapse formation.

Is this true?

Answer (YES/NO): NO